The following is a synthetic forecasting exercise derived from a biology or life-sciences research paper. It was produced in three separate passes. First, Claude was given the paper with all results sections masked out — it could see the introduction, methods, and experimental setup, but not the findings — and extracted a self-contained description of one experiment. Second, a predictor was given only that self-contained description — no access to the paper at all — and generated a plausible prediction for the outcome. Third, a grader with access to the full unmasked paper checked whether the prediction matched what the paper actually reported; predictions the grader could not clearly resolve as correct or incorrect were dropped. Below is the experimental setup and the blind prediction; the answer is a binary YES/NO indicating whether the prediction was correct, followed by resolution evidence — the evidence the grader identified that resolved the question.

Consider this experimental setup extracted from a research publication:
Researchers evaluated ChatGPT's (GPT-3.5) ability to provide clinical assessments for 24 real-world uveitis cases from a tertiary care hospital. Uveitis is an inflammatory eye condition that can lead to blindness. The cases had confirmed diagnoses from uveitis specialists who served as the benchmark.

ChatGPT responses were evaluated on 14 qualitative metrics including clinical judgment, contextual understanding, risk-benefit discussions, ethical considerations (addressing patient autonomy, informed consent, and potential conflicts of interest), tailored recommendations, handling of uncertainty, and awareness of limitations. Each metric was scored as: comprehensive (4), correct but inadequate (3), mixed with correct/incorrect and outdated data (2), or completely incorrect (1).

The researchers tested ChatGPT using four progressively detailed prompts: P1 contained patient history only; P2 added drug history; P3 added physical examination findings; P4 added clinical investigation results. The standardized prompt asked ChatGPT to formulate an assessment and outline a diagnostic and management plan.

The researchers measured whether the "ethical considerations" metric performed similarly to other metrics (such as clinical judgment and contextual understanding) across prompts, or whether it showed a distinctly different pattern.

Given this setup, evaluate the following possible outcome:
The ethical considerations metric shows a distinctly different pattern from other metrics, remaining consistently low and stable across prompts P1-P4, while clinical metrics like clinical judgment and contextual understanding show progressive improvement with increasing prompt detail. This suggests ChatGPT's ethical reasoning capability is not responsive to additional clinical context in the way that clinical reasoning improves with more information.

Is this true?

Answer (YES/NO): NO